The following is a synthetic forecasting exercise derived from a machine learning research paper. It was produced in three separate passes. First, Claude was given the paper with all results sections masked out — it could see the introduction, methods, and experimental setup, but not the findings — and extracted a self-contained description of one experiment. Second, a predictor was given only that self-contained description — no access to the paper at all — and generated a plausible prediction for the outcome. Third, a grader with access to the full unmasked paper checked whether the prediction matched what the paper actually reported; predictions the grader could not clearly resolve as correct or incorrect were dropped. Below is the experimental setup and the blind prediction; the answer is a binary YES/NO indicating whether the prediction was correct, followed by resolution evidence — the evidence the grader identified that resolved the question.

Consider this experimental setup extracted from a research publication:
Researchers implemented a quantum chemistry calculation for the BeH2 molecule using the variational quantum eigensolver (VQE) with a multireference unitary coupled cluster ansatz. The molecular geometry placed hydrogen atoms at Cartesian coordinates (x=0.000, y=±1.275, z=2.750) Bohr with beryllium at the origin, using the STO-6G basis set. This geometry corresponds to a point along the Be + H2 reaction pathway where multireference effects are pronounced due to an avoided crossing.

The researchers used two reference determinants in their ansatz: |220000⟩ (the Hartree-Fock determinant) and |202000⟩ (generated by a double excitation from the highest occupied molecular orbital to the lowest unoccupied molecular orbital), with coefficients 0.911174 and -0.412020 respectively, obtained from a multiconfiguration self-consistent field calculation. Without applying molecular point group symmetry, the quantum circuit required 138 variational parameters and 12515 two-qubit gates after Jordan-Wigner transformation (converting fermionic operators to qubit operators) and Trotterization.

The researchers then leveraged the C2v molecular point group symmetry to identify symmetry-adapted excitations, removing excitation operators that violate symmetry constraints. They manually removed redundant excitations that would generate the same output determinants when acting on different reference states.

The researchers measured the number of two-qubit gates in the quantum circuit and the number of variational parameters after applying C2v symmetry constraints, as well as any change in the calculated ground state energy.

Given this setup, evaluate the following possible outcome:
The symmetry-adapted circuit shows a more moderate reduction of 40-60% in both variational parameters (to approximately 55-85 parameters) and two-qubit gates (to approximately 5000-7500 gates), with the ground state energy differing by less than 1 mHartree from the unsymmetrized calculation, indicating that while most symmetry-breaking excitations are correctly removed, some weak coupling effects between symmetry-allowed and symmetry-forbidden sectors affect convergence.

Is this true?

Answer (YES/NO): NO